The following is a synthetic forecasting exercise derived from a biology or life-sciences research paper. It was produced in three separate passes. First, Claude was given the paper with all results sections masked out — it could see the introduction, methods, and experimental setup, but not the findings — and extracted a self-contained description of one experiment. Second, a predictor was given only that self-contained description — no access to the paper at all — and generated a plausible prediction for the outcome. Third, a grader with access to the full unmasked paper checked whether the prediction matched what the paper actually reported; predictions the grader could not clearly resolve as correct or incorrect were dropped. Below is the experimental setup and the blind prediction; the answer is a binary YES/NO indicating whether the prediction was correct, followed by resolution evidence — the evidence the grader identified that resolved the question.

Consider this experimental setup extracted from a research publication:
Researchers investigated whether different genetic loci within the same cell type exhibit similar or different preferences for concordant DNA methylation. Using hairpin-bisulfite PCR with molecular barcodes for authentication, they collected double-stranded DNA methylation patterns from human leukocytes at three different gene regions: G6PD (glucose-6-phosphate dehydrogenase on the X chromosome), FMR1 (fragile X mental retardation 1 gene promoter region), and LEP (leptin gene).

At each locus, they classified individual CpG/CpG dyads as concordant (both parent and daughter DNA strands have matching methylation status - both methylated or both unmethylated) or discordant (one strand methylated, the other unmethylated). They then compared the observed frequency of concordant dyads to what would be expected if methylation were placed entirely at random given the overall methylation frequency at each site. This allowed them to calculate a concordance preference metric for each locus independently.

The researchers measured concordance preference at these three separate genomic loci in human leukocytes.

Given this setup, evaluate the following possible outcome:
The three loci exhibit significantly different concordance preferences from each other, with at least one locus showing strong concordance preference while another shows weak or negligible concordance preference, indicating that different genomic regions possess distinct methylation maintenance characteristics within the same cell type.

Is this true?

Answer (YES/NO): NO